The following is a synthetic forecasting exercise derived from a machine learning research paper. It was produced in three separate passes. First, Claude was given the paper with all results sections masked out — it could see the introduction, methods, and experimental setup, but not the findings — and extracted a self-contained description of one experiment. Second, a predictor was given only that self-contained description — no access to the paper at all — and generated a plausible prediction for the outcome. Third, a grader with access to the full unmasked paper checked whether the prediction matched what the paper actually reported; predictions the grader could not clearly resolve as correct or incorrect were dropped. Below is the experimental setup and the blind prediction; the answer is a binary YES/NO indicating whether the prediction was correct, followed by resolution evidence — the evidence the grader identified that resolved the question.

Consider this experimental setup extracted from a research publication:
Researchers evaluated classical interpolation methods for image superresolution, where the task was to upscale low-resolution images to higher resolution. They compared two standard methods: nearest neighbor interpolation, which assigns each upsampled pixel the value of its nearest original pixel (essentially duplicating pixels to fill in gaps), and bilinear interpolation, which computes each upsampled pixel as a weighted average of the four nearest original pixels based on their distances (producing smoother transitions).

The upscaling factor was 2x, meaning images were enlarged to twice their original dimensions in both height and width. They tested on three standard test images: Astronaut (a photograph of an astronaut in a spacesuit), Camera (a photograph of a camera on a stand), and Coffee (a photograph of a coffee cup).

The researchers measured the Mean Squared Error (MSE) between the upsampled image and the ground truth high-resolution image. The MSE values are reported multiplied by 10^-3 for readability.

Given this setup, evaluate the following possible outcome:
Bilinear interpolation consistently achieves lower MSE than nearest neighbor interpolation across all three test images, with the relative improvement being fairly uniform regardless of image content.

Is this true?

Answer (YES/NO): NO